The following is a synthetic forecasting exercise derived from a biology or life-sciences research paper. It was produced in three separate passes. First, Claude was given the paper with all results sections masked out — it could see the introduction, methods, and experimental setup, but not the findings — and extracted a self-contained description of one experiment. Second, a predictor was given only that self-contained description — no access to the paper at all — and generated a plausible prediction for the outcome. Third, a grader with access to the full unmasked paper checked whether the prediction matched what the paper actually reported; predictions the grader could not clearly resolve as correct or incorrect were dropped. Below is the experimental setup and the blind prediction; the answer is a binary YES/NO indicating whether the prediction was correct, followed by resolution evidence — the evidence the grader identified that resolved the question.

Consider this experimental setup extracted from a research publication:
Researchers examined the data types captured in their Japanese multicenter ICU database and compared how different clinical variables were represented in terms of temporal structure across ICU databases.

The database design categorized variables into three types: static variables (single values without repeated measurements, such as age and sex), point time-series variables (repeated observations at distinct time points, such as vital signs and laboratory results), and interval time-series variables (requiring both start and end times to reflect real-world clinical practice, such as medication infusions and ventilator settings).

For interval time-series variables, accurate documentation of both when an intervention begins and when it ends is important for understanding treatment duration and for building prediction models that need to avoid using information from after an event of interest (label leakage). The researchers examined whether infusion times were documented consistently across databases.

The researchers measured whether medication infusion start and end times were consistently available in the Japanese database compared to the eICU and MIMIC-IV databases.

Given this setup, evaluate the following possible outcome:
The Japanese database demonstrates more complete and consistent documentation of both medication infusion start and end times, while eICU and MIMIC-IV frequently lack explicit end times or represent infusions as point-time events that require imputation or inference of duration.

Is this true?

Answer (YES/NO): NO